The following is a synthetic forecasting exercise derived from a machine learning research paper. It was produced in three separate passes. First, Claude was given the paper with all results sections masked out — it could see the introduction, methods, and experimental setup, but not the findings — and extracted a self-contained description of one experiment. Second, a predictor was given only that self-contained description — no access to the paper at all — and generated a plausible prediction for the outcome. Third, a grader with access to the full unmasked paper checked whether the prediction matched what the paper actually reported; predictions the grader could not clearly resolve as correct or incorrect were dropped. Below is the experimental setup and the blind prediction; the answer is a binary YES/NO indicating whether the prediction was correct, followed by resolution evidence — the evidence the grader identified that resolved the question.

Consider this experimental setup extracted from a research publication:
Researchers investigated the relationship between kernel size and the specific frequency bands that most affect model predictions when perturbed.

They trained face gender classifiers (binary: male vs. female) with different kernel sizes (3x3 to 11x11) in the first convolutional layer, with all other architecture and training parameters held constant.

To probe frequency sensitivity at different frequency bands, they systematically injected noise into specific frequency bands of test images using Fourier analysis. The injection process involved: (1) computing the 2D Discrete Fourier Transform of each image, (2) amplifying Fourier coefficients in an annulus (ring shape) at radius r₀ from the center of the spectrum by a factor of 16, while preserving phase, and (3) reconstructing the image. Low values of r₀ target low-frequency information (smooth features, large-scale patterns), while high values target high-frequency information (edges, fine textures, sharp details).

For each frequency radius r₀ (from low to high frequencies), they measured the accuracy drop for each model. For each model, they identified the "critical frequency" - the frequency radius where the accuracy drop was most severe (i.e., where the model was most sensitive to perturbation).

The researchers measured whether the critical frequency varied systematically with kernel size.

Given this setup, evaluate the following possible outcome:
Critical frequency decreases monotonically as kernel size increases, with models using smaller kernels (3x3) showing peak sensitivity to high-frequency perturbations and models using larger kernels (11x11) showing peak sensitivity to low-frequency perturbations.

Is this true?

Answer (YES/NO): NO